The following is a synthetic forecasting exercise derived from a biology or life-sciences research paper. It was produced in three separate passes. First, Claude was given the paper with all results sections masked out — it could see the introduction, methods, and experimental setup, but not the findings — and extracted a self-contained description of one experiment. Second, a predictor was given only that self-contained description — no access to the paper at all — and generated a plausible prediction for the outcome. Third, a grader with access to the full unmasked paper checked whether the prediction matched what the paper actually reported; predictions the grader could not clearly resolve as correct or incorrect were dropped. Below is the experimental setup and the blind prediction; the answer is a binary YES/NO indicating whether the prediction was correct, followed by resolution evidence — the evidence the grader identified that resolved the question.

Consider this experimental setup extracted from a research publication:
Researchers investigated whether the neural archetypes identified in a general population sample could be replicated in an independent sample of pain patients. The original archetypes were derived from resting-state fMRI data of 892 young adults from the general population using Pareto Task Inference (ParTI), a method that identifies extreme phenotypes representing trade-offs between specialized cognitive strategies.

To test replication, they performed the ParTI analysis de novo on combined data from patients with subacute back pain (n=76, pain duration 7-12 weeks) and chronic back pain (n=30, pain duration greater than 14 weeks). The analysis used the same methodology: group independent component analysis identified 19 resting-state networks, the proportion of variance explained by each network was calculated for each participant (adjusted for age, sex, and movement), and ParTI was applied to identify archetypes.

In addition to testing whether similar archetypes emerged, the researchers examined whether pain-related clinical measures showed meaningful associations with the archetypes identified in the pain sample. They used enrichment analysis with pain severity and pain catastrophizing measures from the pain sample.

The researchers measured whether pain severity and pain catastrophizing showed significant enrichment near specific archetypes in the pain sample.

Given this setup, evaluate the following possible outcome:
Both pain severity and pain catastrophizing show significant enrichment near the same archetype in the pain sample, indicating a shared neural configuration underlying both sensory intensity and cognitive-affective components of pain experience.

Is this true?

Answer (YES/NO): NO